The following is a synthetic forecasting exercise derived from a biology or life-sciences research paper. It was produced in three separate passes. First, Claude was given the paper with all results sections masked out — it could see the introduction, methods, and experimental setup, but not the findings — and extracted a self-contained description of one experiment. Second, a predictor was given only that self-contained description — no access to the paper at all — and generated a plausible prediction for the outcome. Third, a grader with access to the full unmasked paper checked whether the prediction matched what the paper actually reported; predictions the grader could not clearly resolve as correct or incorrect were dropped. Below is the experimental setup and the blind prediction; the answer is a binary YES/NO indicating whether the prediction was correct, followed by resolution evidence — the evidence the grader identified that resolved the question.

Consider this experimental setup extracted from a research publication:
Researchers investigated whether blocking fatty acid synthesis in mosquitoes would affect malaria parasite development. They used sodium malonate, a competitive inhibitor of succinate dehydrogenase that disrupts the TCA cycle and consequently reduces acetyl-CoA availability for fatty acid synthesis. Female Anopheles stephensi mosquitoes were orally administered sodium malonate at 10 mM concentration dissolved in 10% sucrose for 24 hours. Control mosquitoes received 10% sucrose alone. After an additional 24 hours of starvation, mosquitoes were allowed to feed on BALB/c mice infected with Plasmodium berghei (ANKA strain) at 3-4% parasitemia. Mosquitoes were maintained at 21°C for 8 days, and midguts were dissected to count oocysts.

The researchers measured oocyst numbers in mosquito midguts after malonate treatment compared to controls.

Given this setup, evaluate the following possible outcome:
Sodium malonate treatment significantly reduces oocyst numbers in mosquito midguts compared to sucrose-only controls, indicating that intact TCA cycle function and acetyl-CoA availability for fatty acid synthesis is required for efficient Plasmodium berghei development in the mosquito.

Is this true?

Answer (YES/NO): NO